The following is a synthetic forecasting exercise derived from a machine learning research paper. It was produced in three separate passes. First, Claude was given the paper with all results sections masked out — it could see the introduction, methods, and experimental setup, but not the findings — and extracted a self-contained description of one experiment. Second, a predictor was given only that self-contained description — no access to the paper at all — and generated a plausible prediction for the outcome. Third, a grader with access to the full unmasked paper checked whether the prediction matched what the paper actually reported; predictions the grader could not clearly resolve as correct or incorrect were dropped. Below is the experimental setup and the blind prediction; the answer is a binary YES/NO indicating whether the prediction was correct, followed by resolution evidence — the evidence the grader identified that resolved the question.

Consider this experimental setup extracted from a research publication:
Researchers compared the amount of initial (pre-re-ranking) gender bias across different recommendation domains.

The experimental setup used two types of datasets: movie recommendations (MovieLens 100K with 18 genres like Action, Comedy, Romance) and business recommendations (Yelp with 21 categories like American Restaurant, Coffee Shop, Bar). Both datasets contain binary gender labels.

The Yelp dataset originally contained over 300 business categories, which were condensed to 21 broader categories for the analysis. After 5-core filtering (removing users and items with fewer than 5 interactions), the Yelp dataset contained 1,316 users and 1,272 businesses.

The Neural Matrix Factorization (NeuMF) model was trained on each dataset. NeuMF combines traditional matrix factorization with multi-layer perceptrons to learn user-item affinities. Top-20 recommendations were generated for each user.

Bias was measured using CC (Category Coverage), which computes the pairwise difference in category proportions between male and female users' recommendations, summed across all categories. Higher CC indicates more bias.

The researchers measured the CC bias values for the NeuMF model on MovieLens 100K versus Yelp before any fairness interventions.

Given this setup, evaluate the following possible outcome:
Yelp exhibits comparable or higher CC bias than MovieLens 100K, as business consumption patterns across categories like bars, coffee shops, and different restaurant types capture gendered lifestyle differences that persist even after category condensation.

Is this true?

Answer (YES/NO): NO